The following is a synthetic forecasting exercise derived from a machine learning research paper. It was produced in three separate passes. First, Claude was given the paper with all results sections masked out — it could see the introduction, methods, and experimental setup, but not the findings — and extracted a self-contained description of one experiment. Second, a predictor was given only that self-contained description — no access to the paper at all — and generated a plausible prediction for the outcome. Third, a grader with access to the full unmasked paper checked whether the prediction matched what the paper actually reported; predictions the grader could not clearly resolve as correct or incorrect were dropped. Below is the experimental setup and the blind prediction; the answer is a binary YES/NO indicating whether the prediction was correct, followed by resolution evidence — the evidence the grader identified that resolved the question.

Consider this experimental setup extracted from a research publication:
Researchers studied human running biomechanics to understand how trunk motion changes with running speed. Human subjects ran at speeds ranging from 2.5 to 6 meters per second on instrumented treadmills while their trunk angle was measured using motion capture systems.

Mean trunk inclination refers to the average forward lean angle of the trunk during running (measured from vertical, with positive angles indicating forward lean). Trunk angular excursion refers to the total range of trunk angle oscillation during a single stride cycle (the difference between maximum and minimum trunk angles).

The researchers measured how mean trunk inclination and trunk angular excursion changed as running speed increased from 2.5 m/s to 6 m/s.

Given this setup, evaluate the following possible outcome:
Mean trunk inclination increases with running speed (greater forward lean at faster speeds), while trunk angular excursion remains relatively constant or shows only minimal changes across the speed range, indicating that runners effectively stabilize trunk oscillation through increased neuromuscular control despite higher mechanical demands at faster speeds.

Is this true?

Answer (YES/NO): NO